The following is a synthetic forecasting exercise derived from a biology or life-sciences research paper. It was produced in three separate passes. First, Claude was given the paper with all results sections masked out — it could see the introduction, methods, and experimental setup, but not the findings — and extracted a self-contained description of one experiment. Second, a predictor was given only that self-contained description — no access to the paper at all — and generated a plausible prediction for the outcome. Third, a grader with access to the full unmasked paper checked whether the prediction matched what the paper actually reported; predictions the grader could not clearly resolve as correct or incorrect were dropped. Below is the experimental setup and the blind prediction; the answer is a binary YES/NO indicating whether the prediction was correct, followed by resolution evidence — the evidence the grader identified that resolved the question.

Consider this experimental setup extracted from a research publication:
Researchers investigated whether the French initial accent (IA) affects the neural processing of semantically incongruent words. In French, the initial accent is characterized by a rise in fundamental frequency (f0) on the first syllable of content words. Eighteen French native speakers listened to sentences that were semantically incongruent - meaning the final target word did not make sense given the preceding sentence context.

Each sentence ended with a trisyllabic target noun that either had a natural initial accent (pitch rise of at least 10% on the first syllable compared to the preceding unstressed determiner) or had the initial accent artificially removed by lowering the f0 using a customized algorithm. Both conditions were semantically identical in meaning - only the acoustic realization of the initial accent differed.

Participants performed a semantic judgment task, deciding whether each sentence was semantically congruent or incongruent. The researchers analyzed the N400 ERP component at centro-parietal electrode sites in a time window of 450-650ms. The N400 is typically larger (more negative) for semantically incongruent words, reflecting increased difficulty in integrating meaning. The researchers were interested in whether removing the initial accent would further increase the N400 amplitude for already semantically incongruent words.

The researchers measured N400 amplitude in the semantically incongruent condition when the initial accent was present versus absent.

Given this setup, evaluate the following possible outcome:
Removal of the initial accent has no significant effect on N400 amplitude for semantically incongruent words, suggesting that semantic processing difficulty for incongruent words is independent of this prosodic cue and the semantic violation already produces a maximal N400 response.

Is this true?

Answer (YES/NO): NO